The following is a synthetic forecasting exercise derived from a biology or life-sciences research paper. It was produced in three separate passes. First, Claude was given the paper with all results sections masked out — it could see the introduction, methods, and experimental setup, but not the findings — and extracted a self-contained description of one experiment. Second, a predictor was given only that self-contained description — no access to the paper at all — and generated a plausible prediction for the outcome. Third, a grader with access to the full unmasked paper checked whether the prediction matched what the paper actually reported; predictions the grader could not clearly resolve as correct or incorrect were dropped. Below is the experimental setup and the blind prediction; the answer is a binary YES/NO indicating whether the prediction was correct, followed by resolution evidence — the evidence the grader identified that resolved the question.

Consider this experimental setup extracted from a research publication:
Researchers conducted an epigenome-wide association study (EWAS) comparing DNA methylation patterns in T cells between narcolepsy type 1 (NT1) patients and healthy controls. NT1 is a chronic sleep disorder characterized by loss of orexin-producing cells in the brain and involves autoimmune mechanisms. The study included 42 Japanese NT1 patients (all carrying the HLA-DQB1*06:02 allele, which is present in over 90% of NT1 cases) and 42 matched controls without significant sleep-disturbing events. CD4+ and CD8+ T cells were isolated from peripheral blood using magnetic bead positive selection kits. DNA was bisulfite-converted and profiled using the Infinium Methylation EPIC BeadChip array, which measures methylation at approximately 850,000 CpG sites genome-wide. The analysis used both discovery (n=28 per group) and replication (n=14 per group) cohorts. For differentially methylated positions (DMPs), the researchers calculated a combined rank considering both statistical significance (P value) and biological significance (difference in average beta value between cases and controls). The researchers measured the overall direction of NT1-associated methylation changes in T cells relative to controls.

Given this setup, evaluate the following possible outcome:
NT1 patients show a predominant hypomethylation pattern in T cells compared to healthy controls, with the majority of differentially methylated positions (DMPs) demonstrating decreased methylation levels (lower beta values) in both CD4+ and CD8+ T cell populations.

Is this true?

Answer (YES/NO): YES